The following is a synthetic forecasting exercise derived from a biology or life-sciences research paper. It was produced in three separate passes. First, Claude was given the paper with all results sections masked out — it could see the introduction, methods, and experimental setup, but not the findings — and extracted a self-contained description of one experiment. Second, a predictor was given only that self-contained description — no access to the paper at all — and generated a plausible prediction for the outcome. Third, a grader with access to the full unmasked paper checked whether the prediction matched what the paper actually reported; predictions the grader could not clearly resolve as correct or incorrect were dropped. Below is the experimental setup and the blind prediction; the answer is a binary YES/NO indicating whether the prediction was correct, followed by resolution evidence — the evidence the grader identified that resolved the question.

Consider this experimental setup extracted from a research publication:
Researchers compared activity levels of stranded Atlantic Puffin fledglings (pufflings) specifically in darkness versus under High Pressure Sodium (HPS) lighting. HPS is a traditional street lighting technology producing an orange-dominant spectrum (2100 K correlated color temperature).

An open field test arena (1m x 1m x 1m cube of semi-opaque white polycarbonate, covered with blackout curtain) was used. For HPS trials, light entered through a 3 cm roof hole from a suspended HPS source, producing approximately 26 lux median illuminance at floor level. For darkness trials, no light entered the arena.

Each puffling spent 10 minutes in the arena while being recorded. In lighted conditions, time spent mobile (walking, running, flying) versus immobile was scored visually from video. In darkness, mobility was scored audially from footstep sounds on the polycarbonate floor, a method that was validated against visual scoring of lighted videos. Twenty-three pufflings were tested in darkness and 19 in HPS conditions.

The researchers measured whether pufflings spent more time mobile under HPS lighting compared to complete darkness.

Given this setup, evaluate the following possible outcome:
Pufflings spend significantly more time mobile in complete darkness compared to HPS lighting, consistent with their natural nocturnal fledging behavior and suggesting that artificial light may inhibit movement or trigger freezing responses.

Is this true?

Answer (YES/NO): NO